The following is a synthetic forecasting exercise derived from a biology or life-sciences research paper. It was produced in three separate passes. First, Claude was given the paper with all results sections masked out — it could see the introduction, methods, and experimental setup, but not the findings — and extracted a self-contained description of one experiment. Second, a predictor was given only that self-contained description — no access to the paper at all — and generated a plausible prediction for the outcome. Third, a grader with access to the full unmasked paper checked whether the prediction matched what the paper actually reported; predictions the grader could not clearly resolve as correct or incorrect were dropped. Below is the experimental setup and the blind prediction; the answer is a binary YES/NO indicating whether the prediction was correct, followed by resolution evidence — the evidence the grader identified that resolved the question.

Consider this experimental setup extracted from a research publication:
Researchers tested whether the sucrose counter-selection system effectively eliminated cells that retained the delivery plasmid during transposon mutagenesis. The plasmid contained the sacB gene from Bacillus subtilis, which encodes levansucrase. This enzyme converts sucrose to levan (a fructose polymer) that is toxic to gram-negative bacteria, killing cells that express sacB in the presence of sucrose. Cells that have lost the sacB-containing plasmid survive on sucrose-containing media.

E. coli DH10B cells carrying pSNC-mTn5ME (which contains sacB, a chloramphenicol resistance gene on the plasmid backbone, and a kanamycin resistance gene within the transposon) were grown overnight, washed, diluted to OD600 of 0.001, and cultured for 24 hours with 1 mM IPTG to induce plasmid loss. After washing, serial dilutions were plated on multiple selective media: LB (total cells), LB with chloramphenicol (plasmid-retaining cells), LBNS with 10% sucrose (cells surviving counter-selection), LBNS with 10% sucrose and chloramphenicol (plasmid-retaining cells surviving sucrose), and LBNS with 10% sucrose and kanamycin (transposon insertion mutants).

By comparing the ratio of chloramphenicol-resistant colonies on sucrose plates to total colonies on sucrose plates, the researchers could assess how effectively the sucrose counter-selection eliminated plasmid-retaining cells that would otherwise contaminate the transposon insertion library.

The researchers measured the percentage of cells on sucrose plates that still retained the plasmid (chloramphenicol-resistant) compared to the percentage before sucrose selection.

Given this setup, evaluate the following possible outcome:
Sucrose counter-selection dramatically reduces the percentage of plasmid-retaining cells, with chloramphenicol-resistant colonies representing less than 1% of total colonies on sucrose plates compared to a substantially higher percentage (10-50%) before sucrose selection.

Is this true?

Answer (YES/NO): NO